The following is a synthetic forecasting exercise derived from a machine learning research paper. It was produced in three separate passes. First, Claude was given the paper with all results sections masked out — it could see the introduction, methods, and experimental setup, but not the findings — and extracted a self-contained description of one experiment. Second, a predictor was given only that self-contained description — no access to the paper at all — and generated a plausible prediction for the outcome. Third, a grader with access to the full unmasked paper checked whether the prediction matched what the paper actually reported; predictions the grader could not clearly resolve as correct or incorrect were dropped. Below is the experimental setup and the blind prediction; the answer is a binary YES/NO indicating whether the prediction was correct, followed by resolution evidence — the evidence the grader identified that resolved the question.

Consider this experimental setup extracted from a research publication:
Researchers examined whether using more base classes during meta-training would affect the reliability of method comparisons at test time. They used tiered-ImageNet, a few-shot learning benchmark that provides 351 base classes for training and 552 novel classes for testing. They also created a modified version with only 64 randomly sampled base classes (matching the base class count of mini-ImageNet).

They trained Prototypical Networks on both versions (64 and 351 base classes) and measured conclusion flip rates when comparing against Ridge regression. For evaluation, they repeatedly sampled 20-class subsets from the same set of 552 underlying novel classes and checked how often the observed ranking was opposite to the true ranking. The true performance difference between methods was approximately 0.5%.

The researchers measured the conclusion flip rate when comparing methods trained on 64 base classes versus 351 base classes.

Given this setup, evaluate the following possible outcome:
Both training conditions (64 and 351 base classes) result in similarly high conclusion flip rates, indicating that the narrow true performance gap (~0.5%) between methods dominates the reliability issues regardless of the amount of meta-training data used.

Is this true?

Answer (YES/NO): NO